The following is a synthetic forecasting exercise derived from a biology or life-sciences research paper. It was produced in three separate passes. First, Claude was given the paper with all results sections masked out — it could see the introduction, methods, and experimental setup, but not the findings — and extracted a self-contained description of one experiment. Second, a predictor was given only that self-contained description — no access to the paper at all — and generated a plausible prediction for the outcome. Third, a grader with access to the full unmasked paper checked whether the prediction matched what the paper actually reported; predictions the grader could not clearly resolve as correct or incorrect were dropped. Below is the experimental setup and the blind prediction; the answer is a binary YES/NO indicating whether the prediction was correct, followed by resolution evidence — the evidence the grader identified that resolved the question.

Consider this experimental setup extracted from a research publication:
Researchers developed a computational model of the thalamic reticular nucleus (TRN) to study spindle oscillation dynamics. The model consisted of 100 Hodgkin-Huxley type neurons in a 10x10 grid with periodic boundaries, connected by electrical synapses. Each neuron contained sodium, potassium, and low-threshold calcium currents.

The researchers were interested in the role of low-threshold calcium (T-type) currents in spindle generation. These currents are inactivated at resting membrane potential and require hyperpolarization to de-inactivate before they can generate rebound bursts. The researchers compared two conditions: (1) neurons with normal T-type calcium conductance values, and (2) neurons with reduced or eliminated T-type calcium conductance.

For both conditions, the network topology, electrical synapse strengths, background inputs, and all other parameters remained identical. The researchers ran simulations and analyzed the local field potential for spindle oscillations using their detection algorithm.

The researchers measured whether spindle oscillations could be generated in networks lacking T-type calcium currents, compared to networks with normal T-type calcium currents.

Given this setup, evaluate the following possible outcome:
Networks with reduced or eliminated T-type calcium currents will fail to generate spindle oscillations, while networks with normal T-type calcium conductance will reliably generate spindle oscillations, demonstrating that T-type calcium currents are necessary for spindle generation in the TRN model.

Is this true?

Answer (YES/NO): YES